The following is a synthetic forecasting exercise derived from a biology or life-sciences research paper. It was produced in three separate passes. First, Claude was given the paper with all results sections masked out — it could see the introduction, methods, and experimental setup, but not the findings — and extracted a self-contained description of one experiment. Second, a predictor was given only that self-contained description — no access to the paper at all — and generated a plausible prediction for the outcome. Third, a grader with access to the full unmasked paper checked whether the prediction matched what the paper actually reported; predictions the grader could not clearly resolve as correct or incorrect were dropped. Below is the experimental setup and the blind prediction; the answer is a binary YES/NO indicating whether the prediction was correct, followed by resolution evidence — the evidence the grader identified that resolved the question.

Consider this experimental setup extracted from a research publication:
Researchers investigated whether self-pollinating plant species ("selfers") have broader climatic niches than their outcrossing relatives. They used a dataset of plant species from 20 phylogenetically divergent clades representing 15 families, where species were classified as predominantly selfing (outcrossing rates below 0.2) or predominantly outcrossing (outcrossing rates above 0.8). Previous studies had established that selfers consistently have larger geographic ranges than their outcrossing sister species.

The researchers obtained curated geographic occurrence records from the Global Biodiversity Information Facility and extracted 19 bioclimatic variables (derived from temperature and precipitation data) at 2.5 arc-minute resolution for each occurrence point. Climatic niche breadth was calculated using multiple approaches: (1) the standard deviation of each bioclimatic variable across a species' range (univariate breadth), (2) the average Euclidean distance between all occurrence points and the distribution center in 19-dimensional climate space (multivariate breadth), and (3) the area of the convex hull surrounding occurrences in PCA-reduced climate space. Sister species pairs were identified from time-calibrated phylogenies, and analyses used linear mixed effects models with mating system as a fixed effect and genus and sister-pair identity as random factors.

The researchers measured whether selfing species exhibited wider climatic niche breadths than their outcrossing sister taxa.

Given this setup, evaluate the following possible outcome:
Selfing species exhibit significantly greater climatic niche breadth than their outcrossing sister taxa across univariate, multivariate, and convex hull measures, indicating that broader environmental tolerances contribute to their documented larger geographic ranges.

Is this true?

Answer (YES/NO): NO